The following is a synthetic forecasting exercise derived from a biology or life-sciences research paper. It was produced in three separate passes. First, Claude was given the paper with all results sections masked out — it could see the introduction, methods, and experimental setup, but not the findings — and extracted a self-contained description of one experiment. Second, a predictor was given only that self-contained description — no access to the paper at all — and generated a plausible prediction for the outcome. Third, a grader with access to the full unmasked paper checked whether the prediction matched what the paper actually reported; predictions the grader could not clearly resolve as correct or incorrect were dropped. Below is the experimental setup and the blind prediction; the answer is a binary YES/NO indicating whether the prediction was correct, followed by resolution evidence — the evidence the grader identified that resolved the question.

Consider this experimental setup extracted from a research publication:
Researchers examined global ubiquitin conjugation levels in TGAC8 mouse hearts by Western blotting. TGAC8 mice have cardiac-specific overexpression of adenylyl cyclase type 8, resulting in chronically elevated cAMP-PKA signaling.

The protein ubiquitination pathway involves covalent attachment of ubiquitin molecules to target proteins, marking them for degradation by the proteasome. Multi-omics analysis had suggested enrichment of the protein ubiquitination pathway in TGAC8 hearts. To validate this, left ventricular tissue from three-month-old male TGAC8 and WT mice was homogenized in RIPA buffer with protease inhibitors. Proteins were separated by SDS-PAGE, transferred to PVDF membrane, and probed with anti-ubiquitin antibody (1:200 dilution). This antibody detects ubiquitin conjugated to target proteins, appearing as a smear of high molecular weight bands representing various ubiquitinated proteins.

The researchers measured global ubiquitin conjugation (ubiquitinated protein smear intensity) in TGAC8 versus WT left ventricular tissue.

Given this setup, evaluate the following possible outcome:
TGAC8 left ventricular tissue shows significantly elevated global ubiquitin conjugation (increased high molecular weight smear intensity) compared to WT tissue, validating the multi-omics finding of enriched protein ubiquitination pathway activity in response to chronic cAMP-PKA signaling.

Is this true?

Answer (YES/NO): YES